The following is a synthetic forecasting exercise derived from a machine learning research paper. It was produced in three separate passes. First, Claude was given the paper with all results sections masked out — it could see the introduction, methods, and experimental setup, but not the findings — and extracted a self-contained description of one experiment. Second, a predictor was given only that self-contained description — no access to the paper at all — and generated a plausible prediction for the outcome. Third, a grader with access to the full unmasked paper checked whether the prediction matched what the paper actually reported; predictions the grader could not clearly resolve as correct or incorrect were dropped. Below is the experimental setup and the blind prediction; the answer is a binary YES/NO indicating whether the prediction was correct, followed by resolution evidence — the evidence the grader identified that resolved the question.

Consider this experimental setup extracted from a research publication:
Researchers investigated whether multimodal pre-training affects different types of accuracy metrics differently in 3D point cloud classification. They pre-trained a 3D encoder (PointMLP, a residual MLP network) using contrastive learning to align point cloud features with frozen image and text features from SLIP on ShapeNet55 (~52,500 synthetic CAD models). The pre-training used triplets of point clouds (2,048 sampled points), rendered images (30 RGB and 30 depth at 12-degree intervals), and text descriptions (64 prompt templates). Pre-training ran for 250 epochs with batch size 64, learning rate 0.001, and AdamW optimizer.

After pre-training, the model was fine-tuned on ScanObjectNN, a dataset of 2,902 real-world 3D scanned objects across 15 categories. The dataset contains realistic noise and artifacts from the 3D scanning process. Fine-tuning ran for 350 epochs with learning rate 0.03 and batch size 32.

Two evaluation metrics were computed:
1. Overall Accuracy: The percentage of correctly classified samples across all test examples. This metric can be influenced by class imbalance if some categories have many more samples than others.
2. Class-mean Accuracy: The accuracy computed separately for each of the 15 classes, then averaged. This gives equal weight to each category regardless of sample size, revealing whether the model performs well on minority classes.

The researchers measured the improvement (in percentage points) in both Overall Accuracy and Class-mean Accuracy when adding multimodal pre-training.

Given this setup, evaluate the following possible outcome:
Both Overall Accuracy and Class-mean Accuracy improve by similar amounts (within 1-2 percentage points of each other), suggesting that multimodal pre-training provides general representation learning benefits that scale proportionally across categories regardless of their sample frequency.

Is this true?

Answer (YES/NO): NO